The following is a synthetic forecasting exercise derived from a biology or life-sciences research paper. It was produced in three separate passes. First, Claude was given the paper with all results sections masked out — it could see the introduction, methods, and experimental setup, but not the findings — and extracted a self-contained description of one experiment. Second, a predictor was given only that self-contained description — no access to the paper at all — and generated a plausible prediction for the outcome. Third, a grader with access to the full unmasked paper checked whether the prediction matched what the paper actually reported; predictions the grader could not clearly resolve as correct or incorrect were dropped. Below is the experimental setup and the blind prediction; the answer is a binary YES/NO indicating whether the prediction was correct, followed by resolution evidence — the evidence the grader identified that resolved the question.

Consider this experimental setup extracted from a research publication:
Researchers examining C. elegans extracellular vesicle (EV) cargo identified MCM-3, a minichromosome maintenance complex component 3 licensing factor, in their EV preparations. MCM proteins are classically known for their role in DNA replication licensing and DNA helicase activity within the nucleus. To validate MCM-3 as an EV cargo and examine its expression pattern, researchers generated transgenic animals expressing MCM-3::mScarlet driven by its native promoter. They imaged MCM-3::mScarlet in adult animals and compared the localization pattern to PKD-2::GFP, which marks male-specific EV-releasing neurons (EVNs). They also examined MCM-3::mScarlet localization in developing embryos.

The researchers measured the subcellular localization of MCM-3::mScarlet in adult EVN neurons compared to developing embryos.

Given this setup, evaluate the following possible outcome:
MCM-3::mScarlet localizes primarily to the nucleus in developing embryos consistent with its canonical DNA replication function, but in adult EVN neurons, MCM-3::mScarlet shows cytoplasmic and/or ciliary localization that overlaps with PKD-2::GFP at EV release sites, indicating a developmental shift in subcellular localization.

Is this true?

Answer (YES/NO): YES